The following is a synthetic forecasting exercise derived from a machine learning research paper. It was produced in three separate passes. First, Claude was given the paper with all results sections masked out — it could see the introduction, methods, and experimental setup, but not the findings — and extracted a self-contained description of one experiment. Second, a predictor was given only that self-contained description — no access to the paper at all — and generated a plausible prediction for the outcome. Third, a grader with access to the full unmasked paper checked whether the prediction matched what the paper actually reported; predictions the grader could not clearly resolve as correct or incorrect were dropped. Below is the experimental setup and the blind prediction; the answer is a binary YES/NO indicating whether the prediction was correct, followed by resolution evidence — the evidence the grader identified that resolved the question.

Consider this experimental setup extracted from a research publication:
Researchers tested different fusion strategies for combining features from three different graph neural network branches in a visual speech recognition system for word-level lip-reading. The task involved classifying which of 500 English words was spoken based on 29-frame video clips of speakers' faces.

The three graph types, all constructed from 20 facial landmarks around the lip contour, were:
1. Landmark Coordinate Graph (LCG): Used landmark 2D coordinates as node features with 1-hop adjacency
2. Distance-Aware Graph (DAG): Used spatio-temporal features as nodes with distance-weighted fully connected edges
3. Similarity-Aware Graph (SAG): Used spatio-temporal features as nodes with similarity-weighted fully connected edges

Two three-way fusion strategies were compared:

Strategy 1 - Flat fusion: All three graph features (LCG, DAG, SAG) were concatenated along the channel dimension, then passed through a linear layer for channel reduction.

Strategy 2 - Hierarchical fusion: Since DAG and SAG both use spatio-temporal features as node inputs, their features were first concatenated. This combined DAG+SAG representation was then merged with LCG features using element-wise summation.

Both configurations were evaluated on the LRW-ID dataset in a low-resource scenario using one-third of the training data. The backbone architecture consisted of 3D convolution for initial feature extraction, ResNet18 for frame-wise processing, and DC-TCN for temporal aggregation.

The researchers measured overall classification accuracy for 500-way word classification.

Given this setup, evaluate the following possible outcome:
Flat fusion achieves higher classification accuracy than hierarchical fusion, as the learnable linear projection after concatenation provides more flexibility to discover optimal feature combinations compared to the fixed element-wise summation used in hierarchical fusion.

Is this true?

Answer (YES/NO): NO